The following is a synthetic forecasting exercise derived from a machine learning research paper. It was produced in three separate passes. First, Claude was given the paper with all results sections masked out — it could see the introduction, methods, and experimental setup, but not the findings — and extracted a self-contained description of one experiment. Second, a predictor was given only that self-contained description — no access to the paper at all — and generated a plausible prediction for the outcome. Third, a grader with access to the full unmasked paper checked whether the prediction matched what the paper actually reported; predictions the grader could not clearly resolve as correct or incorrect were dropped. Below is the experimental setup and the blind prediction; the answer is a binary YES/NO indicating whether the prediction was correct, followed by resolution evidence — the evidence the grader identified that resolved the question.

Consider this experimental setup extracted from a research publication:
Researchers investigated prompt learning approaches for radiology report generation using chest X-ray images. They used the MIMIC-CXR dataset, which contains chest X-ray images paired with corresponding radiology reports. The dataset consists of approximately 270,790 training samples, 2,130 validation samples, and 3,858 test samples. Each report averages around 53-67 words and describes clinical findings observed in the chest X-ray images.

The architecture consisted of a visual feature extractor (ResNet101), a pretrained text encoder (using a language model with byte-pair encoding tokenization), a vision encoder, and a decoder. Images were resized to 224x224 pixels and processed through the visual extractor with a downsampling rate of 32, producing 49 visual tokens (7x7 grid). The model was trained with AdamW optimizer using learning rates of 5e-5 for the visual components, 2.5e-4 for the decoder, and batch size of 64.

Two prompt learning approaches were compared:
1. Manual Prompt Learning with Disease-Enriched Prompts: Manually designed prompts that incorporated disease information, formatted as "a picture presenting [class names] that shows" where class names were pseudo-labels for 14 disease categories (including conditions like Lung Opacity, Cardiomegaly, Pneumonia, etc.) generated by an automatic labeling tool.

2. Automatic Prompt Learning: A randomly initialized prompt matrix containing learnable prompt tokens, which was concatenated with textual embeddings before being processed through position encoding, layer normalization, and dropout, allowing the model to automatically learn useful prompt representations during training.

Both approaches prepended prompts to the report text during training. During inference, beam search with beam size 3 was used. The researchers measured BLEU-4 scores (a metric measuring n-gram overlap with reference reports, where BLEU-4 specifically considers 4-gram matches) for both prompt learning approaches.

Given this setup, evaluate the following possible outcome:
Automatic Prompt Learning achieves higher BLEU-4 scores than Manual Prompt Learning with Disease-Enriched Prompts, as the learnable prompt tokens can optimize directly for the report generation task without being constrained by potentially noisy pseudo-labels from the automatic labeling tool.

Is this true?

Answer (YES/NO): NO